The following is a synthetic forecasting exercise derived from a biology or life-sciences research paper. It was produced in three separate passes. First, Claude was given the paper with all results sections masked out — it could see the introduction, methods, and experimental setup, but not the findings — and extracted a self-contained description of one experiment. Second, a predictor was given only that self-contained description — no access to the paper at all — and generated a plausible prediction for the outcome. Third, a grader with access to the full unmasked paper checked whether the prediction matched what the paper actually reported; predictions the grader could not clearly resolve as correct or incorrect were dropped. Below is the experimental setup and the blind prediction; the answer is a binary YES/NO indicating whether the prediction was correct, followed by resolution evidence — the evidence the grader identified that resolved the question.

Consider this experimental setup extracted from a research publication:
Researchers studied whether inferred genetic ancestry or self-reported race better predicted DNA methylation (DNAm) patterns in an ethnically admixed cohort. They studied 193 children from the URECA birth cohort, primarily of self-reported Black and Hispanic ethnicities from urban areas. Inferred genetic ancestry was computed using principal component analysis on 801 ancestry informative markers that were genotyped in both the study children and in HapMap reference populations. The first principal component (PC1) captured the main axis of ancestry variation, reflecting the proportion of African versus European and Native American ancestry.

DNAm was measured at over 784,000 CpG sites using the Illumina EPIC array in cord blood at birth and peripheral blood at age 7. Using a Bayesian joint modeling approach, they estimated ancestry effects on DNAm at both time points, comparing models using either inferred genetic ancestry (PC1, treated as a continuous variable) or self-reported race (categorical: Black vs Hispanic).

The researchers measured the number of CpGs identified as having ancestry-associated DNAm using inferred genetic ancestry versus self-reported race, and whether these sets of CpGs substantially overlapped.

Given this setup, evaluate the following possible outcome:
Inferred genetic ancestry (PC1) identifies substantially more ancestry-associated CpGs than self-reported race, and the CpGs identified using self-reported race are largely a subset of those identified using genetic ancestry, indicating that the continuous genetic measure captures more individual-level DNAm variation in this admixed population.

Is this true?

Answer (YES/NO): YES